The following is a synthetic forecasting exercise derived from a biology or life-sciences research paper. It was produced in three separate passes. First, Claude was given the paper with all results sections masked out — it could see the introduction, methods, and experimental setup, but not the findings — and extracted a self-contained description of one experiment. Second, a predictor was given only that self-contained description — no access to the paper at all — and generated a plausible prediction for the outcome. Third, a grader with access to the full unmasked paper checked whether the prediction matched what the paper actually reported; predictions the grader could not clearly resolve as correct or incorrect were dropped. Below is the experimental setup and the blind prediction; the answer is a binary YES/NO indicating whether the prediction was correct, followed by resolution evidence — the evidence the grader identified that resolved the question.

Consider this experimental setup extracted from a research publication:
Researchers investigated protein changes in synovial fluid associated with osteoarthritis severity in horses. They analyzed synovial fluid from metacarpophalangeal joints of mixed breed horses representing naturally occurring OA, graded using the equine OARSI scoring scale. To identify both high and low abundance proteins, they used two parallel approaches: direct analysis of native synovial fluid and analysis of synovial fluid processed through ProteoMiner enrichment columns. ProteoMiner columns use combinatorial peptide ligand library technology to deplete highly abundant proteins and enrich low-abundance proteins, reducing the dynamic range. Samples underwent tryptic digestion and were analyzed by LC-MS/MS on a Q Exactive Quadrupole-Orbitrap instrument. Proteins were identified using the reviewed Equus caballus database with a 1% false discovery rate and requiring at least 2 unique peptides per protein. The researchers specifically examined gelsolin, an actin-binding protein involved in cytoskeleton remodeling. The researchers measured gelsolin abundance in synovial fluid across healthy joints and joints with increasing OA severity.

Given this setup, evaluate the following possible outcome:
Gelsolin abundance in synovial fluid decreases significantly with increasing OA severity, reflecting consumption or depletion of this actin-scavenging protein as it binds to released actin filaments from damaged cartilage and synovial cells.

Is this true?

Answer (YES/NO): YES